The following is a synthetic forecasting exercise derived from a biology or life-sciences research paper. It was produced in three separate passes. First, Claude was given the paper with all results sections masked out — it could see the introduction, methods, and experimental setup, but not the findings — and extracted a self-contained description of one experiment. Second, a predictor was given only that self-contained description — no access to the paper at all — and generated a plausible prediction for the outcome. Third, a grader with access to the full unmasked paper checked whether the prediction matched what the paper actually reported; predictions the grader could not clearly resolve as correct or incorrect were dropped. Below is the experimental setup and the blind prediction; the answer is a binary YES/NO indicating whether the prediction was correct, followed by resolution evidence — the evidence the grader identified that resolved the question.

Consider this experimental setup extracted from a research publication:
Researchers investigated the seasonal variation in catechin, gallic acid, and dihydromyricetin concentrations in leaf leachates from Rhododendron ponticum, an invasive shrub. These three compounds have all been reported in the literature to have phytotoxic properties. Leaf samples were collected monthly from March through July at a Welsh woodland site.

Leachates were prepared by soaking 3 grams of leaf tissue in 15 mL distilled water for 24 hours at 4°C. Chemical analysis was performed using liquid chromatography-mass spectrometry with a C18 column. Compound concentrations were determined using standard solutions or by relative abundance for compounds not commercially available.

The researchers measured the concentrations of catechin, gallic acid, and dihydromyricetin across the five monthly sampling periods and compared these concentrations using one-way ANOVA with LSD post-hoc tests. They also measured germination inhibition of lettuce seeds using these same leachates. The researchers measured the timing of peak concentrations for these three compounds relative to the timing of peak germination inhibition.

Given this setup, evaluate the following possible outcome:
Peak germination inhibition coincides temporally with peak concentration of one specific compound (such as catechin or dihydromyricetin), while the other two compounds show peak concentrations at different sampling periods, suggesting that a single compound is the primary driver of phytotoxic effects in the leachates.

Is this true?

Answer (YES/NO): NO